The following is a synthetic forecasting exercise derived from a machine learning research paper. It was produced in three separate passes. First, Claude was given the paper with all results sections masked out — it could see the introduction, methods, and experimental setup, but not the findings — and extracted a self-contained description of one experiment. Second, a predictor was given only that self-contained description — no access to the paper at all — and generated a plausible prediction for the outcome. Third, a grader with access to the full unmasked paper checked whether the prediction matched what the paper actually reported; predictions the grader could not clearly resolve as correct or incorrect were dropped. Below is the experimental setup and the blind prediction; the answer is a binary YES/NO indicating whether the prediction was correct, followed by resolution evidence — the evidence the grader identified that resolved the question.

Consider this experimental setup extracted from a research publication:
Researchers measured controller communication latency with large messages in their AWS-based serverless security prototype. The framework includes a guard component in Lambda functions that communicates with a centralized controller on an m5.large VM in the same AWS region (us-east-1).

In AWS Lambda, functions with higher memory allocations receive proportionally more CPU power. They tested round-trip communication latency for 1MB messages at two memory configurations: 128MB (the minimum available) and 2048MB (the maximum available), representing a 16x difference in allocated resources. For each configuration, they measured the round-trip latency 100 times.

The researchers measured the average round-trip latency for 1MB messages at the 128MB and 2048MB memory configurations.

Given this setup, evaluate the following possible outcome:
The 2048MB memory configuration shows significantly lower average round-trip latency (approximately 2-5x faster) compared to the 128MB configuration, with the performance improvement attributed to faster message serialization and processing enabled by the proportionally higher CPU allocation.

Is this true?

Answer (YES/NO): NO